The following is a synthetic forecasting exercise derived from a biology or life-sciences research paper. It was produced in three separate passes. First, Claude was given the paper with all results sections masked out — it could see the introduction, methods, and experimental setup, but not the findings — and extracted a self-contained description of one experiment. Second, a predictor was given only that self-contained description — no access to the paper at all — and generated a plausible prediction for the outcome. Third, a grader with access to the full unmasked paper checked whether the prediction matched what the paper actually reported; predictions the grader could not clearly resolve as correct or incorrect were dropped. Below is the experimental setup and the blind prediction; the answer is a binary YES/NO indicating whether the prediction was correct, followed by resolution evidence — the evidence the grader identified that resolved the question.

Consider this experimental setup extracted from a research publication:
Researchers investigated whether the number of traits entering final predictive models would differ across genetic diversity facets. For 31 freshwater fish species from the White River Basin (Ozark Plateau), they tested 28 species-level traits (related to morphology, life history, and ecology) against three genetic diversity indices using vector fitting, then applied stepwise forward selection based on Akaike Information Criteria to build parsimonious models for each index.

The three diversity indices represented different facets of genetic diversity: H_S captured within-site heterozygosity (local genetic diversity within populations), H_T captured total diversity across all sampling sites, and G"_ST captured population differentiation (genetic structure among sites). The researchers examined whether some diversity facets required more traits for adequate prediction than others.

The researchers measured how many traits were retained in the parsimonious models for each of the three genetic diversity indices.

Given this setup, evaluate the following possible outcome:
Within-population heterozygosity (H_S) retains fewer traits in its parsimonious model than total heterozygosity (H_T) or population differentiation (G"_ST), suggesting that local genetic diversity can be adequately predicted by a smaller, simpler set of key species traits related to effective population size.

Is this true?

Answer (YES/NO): NO